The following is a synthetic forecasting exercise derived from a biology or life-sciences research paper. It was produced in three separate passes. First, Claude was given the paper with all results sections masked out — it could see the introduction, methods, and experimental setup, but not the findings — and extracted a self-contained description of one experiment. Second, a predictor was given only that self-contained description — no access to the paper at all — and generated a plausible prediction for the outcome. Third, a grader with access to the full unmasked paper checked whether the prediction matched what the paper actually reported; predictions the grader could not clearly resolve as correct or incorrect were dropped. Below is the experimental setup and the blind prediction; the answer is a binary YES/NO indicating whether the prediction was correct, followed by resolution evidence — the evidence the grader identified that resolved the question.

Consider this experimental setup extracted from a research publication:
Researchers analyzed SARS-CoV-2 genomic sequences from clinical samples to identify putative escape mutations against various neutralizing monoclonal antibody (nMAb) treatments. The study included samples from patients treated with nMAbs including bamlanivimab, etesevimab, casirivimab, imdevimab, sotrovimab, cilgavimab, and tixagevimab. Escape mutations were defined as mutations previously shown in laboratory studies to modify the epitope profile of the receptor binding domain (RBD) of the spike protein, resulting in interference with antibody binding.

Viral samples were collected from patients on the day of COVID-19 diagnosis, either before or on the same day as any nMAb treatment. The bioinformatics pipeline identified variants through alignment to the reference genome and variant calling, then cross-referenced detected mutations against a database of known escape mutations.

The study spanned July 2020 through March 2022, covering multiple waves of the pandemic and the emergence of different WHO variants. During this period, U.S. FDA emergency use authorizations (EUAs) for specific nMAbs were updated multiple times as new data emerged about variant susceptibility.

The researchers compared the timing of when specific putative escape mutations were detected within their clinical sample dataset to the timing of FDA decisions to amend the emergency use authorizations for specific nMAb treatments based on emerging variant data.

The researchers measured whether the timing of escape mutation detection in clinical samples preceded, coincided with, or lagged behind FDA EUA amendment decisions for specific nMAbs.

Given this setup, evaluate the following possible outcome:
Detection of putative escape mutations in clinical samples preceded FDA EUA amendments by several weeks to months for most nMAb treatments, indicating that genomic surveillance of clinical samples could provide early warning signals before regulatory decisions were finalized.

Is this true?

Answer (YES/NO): NO